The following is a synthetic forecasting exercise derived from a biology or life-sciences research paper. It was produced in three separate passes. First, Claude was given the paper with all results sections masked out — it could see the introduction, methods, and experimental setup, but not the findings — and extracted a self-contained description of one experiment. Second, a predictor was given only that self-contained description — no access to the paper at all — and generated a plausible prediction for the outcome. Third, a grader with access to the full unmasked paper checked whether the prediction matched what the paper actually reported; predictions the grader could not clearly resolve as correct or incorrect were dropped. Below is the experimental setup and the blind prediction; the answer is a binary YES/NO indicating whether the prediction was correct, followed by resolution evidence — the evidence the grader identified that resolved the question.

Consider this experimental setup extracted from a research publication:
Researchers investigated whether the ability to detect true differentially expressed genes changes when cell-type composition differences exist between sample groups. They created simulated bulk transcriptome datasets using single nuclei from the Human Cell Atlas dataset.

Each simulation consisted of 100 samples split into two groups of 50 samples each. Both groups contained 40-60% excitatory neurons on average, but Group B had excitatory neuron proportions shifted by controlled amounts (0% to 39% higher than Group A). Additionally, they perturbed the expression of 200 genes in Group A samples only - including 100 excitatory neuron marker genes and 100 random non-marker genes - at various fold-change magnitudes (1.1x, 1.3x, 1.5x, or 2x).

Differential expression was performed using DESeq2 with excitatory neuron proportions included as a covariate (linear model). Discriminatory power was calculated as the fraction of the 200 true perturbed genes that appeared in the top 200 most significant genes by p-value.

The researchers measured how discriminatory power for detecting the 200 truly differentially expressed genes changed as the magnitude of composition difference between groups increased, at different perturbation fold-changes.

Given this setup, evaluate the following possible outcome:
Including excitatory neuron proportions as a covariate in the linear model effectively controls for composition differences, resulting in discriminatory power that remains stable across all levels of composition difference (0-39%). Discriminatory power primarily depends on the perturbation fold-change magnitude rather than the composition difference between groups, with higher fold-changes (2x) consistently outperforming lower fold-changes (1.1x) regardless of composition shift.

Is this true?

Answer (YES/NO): NO